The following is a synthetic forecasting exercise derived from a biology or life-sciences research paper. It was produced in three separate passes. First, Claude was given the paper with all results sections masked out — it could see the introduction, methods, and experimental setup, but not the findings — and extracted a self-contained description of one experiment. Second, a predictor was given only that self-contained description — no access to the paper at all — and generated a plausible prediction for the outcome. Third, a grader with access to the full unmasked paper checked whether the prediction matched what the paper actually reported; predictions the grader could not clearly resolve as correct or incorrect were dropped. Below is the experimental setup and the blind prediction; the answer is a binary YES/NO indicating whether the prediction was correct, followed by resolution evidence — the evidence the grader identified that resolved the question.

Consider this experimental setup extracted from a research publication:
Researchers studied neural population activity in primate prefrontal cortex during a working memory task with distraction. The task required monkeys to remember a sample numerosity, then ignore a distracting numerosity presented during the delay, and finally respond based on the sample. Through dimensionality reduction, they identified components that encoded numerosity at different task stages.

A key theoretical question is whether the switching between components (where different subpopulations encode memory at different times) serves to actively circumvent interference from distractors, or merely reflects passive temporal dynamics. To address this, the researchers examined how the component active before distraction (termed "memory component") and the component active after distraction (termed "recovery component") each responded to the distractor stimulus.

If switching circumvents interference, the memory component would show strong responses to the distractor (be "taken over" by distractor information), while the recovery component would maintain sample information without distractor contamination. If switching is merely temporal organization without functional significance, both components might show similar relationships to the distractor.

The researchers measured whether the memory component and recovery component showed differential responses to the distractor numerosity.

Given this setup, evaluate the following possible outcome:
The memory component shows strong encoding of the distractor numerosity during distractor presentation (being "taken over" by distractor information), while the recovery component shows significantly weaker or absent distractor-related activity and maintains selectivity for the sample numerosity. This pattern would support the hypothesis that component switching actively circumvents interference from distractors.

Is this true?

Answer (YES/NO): YES